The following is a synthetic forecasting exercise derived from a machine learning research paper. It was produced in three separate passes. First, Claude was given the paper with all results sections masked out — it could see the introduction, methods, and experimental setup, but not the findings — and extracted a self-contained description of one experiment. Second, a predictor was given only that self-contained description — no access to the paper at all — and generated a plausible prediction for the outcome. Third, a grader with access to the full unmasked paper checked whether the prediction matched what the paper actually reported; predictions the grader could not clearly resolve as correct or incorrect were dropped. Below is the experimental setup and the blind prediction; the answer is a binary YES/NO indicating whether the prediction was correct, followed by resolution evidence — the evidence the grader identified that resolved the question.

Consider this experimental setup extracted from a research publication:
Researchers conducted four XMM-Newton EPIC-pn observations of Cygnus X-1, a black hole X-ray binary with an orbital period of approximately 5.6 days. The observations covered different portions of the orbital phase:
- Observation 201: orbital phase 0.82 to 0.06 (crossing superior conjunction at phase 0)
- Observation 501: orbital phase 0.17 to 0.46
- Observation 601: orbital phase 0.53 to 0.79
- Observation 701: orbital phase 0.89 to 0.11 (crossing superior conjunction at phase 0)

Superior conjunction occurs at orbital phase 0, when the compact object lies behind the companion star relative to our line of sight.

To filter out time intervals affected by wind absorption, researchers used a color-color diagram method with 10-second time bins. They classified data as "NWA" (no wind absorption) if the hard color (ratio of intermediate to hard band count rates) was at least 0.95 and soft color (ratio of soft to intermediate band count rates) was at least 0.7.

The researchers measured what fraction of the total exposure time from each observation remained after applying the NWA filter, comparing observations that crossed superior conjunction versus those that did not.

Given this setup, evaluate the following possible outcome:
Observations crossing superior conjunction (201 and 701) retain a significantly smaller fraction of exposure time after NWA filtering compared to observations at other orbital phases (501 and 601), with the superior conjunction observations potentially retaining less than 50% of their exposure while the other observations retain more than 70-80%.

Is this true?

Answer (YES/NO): YES